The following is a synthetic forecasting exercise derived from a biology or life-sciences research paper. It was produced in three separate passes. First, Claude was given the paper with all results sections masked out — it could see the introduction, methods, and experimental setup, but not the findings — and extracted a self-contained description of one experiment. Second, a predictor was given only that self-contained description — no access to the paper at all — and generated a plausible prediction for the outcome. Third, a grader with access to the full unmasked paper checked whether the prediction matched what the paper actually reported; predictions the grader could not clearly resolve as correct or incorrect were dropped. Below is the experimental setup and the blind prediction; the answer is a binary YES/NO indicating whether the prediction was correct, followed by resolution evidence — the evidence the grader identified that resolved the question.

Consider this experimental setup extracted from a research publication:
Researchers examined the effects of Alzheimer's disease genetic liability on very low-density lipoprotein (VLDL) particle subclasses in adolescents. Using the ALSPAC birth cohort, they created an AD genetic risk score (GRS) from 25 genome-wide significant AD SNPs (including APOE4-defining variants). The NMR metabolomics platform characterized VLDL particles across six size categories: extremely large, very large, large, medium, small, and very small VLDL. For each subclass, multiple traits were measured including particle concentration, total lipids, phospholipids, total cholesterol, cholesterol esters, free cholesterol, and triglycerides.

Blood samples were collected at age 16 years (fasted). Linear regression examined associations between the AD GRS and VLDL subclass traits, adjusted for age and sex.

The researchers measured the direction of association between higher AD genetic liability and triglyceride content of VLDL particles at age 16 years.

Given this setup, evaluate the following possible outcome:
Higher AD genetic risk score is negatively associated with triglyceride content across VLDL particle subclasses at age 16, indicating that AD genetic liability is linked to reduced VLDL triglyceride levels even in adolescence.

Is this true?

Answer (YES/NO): NO